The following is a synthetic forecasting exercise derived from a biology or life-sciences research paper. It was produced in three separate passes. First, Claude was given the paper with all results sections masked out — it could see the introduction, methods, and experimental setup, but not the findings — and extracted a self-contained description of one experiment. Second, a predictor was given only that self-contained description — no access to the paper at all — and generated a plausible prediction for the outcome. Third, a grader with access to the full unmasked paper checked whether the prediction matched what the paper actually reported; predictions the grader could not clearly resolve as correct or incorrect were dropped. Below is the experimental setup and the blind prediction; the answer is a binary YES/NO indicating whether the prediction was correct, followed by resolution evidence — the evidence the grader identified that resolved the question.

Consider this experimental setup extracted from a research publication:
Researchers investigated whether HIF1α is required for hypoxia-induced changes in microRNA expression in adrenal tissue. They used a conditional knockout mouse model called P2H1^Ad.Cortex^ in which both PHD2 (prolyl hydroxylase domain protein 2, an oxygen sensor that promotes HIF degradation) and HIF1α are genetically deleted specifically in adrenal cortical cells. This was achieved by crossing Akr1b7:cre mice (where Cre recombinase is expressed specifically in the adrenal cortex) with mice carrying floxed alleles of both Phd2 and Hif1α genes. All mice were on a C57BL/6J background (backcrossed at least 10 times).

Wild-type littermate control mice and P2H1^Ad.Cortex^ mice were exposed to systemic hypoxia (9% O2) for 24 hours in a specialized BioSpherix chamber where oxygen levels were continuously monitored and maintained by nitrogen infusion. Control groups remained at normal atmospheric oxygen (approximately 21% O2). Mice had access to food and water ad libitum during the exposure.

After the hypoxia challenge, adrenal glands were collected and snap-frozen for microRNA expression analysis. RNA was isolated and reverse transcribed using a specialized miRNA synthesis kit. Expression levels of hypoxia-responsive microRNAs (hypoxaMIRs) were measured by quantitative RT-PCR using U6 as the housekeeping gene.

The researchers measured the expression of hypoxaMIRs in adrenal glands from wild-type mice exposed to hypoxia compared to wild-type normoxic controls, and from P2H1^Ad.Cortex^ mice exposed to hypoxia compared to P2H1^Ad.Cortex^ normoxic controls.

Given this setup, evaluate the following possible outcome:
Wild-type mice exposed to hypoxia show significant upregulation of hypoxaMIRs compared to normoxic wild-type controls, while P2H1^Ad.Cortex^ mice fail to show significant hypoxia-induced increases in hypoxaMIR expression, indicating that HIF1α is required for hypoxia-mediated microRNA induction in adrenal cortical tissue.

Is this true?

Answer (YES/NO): YES